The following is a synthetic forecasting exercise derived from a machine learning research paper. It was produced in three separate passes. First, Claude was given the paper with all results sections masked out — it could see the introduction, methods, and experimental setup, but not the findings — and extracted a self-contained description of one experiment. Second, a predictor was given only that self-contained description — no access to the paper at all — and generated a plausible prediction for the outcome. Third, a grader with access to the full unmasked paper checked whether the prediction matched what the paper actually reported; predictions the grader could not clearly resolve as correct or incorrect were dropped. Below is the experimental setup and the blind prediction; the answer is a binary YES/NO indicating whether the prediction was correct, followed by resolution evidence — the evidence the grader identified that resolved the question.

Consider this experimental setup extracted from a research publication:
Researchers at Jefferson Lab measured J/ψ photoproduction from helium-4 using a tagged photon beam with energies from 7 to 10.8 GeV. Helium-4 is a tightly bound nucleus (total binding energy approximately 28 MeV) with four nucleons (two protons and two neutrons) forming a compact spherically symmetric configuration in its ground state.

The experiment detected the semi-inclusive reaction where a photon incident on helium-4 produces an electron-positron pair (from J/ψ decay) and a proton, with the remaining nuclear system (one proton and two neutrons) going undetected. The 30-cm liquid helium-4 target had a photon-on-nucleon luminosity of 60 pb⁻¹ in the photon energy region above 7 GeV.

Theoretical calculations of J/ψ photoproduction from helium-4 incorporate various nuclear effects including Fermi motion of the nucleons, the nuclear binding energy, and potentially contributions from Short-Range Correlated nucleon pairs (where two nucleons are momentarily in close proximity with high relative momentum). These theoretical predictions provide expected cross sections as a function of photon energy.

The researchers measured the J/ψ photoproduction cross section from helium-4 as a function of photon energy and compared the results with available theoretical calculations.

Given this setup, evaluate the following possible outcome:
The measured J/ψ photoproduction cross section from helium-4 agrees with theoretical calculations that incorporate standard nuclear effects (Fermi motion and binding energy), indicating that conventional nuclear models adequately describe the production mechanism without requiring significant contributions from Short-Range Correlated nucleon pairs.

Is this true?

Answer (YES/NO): NO